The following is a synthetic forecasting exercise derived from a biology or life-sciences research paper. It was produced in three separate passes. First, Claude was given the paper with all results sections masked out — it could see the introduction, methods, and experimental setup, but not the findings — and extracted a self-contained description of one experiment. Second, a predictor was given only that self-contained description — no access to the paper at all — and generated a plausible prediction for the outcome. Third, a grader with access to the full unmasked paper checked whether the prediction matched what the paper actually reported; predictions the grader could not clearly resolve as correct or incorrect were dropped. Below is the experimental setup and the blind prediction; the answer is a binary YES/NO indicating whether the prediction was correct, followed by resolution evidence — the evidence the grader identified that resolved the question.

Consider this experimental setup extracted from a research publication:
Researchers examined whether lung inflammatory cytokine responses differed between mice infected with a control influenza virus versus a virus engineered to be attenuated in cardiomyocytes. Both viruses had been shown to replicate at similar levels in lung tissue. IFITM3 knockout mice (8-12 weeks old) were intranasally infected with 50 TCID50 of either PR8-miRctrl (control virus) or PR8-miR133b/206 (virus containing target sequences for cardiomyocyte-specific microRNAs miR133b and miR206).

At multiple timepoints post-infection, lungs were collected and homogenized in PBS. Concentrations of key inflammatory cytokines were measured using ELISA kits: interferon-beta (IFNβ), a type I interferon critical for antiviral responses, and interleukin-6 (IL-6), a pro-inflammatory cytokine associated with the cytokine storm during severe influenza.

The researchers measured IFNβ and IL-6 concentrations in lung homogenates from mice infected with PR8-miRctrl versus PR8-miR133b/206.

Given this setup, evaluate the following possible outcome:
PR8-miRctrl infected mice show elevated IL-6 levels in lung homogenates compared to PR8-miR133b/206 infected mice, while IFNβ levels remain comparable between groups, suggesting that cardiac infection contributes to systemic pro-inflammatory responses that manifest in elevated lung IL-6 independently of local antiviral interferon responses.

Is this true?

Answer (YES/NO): NO